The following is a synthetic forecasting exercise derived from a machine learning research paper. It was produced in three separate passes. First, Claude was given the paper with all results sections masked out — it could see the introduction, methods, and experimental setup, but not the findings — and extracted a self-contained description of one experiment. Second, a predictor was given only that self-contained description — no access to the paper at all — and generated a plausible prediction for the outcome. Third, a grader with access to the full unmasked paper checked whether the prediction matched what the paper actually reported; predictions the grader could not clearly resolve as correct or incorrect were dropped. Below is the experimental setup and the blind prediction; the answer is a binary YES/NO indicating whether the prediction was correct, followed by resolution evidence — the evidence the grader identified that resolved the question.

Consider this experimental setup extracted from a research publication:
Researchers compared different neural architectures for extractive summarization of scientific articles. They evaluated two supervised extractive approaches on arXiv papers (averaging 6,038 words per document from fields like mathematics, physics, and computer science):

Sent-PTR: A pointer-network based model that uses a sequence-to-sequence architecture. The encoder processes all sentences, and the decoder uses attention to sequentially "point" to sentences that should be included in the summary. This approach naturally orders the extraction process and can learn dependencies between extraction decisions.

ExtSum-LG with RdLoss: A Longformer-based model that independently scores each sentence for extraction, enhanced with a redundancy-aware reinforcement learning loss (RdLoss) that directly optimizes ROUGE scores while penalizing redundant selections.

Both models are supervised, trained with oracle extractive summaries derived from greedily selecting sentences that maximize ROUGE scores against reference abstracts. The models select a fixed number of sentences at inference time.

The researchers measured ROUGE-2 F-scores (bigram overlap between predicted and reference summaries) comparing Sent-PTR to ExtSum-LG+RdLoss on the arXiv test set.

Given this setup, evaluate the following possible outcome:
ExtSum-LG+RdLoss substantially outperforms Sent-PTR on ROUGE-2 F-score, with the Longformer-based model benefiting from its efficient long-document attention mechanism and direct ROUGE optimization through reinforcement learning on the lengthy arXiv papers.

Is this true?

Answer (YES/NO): YES